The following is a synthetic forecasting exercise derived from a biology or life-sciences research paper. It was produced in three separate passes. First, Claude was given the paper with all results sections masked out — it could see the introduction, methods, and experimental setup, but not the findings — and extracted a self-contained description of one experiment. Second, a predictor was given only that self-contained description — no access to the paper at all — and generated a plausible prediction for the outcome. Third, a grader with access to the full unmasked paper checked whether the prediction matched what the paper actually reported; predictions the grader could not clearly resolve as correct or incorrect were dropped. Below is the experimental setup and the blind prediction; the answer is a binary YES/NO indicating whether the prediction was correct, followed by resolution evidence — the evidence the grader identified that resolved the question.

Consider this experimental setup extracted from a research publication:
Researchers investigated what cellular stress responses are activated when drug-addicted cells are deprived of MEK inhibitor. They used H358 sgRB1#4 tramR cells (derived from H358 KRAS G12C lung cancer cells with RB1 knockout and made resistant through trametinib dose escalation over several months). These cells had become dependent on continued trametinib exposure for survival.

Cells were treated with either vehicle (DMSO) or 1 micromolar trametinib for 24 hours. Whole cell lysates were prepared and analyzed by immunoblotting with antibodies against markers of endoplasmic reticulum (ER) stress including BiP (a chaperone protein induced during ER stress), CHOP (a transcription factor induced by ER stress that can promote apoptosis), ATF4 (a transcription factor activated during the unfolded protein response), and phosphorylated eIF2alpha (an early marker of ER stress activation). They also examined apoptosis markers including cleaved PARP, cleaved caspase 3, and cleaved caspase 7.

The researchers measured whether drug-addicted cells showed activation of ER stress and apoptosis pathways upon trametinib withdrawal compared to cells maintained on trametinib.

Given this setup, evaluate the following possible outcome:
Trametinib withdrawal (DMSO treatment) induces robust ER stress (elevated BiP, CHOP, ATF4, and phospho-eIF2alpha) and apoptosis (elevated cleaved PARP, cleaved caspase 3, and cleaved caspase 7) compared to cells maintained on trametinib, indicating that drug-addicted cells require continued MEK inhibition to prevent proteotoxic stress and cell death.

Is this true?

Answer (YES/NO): YES